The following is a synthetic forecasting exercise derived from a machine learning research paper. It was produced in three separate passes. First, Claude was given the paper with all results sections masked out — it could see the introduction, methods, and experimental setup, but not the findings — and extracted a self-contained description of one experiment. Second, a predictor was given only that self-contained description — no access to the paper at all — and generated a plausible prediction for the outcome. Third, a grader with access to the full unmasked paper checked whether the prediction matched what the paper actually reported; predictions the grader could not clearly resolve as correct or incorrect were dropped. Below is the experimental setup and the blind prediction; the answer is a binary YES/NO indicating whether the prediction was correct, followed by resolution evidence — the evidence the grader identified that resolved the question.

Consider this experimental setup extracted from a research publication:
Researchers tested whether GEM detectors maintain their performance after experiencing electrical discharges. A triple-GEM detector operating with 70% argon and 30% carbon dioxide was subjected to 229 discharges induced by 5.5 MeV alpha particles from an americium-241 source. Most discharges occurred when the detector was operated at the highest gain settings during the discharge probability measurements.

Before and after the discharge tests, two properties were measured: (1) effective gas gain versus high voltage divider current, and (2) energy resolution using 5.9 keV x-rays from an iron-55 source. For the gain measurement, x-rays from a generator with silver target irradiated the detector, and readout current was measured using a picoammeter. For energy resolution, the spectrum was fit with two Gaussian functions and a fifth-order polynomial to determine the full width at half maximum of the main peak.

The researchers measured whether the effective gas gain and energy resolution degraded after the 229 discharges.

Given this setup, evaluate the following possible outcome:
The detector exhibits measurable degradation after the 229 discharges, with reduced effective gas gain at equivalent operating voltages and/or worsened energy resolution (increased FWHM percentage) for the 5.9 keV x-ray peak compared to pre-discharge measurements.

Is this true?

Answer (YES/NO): NO